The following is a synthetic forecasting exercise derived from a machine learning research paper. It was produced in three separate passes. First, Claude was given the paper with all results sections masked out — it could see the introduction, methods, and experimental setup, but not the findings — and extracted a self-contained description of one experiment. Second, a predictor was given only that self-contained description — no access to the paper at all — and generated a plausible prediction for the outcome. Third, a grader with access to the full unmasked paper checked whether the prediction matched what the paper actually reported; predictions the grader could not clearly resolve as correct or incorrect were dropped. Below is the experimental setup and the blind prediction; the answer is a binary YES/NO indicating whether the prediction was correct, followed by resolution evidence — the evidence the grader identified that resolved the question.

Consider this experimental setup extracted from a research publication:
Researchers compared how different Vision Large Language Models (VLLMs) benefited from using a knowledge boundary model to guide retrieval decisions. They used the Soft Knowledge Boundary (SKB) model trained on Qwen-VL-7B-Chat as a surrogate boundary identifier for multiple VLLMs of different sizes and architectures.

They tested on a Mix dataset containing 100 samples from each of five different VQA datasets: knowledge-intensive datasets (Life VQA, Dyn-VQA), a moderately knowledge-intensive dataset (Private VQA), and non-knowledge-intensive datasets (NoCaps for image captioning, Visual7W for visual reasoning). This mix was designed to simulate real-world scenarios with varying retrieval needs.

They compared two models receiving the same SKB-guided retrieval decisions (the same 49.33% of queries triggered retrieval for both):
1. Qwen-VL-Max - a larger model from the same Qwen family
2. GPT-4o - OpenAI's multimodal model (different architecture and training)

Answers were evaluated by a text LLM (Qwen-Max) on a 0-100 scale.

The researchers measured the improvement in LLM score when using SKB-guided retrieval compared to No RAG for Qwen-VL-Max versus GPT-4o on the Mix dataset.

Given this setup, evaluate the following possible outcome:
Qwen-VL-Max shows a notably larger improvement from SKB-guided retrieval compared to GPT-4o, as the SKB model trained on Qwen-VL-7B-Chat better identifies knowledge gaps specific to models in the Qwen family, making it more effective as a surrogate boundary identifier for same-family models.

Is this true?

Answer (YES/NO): NO